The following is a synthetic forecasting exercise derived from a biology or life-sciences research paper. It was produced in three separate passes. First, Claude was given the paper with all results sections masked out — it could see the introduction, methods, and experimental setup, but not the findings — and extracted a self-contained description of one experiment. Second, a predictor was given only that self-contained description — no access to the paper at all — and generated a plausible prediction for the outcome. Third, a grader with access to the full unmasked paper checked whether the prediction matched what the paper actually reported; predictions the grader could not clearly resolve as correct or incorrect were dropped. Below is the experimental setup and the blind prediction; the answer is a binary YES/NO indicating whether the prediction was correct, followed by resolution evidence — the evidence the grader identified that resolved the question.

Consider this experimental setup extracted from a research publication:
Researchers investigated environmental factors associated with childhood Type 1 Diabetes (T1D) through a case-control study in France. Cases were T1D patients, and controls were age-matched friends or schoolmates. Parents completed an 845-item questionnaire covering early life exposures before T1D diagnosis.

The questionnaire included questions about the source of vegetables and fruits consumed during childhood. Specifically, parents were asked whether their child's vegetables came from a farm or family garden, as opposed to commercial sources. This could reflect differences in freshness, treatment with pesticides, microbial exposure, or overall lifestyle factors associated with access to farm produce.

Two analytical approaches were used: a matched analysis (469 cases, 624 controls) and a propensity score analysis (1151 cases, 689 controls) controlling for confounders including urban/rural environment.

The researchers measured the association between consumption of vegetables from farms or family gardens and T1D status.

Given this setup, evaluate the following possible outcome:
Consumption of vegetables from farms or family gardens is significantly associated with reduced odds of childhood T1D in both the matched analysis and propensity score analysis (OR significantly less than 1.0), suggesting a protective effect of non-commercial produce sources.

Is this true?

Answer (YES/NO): YES